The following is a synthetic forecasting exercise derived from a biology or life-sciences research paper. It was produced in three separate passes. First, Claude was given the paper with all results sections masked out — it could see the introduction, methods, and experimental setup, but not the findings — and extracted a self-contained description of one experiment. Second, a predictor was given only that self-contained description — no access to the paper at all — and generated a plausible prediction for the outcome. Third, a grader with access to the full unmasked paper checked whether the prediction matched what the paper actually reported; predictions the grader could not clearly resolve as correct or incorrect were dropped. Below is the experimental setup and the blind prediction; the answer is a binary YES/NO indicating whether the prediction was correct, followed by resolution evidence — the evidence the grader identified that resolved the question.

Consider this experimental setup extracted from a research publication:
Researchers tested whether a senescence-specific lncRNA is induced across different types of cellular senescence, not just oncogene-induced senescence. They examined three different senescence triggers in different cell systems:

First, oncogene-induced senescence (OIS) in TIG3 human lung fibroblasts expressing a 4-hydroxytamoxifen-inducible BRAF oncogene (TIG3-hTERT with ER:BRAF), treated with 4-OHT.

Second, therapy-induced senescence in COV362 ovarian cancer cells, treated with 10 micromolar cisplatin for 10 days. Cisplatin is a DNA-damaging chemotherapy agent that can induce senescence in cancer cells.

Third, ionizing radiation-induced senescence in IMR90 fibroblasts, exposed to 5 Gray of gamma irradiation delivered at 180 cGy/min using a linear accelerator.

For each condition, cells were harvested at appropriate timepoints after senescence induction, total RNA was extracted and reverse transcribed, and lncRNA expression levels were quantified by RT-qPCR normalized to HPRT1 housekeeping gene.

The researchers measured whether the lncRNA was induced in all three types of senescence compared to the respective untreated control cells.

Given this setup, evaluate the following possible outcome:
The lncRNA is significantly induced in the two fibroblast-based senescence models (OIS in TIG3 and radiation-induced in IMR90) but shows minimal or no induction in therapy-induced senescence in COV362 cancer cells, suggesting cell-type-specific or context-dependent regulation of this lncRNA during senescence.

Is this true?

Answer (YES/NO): NO